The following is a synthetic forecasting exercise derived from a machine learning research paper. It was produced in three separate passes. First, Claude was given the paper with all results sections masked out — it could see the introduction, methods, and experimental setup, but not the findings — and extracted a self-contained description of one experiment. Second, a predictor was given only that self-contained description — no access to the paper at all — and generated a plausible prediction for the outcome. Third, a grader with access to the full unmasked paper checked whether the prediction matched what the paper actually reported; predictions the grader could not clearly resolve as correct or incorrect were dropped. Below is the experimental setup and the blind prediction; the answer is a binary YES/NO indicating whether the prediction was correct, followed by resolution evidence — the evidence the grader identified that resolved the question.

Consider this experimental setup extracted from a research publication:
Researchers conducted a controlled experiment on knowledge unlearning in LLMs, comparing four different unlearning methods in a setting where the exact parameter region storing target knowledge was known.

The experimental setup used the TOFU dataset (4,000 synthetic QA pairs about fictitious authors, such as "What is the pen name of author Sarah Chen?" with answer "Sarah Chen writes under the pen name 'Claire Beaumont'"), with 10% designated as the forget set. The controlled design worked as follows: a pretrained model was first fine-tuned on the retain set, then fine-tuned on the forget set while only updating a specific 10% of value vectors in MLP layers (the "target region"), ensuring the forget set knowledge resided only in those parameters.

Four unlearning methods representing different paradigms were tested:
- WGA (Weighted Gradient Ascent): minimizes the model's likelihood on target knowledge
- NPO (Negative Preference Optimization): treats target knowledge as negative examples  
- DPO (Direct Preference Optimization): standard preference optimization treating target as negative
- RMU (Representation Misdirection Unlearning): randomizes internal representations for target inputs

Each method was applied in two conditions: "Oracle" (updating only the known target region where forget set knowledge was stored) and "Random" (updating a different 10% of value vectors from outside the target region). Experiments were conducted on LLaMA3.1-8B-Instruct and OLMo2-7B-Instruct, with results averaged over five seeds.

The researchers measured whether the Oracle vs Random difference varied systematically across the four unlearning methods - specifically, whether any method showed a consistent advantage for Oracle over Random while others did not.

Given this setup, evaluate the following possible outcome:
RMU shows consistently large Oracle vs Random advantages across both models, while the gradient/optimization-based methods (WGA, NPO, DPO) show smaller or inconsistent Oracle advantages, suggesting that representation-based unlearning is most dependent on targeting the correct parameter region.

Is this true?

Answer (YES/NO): NO